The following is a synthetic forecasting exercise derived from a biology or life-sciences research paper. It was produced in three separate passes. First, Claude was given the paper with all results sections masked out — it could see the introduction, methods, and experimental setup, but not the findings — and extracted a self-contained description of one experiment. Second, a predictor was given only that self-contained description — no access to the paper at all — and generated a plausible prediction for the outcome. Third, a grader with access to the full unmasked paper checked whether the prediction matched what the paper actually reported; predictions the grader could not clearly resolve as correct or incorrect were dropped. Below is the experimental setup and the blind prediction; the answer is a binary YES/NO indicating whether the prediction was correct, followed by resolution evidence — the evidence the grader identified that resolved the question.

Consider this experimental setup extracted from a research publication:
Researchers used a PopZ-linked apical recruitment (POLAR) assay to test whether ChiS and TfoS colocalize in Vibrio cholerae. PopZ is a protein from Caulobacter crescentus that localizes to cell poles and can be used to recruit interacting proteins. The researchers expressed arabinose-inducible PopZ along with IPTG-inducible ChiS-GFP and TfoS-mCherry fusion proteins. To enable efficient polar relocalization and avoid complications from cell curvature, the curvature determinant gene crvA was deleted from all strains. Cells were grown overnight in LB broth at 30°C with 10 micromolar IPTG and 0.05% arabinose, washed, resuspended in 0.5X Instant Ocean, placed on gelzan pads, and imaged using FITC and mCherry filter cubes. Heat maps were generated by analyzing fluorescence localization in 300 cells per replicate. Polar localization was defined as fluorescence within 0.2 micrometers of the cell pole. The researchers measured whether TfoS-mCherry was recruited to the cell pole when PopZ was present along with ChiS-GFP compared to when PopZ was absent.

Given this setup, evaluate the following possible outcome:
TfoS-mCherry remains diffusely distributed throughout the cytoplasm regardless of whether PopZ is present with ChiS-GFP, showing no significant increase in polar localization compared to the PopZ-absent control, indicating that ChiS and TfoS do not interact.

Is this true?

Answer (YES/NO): NO